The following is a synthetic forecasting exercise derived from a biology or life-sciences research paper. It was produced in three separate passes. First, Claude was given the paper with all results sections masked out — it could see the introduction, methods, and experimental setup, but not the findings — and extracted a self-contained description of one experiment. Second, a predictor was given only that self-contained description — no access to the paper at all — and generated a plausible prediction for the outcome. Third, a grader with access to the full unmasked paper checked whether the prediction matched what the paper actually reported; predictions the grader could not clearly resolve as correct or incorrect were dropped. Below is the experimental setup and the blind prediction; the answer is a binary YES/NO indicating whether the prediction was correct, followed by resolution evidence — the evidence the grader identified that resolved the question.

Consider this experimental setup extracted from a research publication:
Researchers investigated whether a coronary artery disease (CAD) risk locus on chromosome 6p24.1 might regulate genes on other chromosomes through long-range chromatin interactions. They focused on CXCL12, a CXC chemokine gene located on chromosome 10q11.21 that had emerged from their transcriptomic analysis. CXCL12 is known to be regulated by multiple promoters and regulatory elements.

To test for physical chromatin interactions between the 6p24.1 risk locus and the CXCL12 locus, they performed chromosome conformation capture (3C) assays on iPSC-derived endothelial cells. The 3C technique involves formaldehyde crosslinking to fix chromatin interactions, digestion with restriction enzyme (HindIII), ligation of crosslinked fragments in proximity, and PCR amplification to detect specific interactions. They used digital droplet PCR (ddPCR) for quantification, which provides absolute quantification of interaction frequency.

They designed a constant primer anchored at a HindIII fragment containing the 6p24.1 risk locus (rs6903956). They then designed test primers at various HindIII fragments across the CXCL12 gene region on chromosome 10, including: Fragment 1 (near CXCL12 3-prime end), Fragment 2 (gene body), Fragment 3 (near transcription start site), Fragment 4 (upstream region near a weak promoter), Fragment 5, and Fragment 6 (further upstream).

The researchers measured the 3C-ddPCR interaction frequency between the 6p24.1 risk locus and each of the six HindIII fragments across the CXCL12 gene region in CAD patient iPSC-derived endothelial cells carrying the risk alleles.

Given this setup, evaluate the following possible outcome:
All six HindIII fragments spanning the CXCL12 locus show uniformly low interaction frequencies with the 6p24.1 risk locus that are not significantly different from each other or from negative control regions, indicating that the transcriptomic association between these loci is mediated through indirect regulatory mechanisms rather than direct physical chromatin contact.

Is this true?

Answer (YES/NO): NO